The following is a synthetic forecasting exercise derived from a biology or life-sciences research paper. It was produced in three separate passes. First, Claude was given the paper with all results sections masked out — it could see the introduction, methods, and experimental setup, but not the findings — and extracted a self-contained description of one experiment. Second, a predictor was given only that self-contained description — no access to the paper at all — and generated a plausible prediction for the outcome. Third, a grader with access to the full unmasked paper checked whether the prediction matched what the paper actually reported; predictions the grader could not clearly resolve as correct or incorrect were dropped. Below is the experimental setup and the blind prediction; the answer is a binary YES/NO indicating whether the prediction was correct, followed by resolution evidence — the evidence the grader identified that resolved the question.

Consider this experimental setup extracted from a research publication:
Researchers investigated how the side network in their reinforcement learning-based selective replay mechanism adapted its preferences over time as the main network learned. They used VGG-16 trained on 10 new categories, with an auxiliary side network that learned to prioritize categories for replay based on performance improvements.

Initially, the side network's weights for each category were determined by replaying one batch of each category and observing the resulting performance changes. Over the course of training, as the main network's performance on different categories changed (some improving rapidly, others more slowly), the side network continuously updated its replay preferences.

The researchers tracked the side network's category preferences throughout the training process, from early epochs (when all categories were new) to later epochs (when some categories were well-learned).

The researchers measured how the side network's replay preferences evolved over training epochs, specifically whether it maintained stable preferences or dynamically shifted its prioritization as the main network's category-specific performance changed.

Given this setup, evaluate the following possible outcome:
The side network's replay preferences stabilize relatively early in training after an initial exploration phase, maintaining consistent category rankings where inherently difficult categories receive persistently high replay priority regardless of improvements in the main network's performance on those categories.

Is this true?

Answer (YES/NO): NO